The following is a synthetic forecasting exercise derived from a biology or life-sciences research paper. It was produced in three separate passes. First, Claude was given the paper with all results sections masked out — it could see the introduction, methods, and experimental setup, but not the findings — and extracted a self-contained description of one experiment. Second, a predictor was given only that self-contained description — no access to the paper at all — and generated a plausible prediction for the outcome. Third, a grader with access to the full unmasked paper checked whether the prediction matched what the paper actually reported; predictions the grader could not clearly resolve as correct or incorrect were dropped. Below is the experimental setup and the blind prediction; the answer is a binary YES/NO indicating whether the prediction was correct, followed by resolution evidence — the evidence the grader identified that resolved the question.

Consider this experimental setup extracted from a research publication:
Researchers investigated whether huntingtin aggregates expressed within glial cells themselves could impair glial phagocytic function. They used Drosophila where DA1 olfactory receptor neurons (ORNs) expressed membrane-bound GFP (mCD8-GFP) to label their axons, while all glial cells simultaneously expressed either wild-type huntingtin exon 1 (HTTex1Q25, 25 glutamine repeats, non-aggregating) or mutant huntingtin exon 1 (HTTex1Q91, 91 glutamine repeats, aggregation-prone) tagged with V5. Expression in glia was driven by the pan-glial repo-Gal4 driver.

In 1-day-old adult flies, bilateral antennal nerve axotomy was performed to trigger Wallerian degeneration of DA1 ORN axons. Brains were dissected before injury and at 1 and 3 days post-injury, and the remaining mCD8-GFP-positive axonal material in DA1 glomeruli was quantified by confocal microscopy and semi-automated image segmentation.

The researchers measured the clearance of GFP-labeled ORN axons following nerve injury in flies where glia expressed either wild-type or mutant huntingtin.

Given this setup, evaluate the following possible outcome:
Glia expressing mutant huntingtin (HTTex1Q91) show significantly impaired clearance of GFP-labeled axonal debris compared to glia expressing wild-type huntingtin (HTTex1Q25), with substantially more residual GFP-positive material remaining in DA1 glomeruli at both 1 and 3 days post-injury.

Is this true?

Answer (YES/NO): YES